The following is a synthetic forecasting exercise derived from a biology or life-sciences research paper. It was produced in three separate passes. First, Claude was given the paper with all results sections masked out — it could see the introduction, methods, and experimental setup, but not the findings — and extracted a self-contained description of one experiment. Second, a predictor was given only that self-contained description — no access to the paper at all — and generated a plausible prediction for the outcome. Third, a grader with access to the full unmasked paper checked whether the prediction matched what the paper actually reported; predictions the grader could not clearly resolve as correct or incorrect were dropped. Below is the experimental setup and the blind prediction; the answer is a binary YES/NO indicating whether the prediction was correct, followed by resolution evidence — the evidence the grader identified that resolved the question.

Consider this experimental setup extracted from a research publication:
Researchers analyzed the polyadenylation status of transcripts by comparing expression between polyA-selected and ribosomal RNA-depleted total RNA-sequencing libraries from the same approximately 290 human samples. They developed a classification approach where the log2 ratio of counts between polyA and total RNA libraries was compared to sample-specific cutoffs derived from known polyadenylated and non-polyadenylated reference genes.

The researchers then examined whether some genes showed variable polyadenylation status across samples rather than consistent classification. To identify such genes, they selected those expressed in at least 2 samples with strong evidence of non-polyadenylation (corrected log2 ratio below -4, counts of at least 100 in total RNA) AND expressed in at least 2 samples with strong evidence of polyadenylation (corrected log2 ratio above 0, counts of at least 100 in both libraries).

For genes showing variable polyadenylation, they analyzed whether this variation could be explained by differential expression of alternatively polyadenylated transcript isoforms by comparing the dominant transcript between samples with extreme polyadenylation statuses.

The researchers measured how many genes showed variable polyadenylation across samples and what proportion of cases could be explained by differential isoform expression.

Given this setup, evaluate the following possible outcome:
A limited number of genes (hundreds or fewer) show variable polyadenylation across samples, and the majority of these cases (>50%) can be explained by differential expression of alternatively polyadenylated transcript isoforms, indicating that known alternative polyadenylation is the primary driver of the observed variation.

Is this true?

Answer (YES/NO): NO